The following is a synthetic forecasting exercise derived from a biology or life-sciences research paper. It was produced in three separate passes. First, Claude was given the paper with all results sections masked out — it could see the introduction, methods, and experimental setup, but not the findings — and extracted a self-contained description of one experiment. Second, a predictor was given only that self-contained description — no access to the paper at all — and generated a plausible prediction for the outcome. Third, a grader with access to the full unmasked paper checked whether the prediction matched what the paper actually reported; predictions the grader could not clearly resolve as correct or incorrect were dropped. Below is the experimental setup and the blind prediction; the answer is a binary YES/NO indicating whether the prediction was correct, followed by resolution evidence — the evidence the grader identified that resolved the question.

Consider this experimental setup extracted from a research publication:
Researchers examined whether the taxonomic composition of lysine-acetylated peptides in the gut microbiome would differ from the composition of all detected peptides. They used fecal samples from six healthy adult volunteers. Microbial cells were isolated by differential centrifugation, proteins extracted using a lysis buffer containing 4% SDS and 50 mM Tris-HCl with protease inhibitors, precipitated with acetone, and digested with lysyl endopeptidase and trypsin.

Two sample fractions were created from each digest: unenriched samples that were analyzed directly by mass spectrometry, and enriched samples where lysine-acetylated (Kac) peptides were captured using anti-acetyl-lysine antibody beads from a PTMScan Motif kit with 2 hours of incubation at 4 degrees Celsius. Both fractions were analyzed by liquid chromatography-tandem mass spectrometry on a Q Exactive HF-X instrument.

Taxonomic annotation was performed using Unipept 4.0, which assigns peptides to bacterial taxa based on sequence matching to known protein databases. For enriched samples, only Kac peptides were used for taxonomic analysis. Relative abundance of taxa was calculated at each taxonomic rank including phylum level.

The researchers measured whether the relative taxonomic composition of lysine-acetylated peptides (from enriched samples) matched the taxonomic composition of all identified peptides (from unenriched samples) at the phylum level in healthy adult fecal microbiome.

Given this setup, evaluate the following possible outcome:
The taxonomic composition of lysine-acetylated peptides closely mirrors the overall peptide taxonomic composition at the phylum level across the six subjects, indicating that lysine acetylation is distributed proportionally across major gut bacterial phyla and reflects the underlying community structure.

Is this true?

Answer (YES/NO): NO